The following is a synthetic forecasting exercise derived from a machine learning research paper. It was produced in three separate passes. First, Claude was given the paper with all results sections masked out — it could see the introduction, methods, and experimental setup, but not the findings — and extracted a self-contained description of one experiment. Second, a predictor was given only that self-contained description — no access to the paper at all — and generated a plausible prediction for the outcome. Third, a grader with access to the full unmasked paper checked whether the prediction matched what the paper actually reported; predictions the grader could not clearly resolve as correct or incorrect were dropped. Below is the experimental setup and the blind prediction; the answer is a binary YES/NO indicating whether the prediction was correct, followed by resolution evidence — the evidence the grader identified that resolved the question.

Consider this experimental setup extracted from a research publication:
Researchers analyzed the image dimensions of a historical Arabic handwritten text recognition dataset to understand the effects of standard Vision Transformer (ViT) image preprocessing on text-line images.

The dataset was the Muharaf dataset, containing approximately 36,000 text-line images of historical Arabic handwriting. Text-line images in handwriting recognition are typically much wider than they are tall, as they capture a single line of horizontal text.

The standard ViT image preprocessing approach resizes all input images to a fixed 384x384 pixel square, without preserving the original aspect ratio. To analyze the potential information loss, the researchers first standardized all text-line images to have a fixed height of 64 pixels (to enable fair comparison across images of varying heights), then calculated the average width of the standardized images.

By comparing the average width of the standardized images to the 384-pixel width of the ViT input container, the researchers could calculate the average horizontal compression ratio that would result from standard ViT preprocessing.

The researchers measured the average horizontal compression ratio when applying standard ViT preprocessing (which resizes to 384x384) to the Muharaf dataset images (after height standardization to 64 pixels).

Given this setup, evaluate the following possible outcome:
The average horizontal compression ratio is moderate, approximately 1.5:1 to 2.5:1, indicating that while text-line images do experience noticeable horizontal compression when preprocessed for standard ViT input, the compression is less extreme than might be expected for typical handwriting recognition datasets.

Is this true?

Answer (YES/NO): YES